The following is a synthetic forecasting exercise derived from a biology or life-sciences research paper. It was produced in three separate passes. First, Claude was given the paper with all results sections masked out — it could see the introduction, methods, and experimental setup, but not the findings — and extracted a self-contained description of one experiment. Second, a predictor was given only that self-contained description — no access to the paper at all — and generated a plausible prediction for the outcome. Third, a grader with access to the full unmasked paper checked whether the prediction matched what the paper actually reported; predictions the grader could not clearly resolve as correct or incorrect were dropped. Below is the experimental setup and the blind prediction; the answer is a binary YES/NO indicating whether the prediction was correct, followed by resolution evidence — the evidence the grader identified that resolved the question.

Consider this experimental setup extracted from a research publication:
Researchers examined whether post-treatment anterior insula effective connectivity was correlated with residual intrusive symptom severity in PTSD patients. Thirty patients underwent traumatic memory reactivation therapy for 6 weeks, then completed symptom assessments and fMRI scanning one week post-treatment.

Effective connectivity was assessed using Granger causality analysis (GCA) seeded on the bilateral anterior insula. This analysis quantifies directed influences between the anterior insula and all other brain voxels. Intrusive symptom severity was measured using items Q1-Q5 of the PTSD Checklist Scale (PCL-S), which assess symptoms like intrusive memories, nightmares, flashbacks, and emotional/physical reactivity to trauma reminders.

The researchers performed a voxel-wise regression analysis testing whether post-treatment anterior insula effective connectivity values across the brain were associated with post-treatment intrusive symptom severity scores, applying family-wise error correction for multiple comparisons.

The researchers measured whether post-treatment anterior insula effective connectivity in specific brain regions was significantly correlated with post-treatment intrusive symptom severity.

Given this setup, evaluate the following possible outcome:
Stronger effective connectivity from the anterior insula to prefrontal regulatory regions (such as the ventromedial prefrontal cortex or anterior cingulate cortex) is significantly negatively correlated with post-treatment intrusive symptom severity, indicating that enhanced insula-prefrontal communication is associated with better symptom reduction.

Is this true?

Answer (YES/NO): NO